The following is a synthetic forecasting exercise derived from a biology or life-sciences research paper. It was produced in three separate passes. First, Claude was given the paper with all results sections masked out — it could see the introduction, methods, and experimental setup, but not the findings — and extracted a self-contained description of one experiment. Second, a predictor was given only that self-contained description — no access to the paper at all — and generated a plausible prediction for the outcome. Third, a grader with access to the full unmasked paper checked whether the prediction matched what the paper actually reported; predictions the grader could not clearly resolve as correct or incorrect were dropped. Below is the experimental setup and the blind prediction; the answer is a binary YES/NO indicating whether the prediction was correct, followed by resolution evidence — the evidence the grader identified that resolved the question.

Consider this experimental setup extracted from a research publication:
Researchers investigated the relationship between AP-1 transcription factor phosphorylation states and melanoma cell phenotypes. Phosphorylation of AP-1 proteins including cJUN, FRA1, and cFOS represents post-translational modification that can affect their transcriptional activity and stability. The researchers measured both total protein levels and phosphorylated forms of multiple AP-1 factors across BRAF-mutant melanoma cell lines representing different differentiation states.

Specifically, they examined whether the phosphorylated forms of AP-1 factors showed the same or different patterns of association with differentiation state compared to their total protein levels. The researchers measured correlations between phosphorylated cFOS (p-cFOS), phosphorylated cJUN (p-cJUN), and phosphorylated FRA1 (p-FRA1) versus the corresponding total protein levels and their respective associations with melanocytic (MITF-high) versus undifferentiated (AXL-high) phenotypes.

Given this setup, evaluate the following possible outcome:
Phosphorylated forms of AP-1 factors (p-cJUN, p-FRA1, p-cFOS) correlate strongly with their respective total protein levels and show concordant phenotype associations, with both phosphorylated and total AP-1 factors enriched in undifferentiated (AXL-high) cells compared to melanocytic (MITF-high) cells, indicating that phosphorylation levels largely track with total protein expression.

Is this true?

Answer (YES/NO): NO